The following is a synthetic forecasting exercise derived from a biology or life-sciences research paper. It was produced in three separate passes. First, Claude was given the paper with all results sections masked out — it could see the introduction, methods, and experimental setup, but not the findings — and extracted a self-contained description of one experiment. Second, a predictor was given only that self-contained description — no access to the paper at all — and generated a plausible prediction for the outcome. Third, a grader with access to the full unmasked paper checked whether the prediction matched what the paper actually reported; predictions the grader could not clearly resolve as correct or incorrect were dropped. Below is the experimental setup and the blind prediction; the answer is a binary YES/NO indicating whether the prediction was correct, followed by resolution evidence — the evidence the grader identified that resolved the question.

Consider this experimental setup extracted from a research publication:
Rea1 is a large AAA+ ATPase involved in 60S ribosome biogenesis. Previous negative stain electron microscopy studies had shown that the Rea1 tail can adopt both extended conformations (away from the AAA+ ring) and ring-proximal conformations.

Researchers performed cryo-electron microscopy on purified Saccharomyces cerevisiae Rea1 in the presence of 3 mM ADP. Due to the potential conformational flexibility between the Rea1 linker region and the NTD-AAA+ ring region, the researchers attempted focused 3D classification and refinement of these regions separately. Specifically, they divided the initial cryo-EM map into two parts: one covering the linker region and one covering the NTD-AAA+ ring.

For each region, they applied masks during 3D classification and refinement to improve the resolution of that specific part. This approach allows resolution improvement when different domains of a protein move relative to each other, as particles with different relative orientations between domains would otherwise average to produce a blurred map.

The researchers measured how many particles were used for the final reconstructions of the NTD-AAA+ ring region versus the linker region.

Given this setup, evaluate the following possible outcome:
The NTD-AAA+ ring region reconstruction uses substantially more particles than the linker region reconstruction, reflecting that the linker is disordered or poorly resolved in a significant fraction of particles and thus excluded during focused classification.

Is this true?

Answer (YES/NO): NO